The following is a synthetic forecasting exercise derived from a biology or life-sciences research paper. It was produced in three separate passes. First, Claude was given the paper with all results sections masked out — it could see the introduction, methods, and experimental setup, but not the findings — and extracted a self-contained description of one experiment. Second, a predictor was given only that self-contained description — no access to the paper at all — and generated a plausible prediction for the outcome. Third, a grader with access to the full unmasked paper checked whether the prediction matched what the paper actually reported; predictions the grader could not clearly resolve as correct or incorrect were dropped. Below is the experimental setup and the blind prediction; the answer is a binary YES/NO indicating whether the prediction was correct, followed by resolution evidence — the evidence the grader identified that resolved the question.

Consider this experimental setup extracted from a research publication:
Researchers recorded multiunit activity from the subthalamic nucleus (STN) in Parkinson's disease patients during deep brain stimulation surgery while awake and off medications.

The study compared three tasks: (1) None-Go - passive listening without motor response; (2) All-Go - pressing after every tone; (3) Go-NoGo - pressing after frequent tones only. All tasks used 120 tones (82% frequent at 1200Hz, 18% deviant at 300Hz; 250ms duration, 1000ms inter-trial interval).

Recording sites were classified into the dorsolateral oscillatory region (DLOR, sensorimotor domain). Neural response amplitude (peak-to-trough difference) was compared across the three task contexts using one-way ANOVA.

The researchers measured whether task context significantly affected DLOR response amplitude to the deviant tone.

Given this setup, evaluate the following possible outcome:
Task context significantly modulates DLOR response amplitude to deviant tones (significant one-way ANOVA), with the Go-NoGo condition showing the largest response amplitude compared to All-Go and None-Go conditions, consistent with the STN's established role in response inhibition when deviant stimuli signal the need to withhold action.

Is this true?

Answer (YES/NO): NO